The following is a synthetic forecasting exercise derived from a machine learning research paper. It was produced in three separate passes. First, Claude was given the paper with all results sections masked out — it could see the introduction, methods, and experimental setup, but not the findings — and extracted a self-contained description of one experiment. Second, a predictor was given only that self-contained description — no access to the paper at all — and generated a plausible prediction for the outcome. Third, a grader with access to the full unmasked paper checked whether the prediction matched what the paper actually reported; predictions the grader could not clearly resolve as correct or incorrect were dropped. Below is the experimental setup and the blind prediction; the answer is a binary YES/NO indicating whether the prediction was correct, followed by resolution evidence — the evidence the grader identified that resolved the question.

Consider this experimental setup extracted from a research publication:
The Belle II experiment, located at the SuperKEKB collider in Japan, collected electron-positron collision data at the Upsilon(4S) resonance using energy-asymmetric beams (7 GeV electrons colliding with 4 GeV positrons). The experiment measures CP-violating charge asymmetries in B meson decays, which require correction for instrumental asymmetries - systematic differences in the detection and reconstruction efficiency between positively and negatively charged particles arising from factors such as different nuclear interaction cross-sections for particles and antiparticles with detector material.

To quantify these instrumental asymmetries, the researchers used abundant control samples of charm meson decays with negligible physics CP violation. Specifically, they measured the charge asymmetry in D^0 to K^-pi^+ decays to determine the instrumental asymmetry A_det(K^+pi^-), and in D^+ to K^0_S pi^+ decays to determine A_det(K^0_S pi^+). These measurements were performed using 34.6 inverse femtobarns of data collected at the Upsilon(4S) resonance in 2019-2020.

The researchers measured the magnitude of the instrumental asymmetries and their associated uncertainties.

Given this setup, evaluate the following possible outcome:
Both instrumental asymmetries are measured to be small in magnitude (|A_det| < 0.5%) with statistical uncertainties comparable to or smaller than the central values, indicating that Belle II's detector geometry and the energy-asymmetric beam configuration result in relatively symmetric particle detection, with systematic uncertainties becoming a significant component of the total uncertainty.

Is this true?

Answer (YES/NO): NO